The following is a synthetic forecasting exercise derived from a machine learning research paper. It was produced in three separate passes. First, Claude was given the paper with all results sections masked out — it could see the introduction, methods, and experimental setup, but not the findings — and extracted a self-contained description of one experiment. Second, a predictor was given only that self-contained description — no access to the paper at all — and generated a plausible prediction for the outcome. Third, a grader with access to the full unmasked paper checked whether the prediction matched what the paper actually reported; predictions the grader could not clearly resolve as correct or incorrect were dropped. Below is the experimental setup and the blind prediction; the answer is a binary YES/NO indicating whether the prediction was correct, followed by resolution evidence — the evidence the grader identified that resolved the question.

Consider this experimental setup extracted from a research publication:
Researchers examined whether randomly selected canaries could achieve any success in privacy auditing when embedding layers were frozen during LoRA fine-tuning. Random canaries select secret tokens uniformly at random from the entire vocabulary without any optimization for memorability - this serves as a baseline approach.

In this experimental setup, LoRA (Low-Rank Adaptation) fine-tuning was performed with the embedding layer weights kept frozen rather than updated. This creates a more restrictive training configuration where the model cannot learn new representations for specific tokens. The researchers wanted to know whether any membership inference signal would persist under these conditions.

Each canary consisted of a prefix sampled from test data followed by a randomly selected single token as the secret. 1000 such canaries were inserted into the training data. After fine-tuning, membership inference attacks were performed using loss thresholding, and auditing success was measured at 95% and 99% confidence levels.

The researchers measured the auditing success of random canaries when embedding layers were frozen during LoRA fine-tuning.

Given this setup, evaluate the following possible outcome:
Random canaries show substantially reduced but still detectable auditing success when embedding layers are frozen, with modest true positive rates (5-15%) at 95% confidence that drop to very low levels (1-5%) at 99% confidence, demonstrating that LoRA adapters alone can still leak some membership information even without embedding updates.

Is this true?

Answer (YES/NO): NO